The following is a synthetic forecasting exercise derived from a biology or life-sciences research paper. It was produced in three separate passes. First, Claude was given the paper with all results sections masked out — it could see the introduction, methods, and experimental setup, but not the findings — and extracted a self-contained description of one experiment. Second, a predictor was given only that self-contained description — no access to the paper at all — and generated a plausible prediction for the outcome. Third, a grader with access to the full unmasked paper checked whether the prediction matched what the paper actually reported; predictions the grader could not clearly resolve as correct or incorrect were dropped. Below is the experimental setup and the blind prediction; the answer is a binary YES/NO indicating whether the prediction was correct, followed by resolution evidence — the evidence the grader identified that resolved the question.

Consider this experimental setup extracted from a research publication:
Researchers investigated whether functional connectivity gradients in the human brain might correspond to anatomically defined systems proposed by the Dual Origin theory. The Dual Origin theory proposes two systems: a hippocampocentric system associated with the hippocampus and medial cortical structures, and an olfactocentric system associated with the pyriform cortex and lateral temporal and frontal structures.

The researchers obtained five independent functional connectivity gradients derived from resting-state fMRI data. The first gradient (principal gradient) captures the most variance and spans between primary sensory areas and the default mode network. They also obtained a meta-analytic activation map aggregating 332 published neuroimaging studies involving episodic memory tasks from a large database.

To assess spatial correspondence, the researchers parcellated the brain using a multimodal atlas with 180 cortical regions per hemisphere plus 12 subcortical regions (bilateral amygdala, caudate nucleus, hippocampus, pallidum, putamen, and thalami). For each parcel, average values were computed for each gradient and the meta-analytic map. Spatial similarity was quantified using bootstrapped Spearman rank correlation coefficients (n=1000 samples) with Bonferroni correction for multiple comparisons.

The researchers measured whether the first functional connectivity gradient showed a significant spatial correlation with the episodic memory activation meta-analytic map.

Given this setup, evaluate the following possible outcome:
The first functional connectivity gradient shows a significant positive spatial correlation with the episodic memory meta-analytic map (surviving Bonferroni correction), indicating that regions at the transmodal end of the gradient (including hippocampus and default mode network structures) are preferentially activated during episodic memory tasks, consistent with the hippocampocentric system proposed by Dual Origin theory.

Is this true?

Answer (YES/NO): YES